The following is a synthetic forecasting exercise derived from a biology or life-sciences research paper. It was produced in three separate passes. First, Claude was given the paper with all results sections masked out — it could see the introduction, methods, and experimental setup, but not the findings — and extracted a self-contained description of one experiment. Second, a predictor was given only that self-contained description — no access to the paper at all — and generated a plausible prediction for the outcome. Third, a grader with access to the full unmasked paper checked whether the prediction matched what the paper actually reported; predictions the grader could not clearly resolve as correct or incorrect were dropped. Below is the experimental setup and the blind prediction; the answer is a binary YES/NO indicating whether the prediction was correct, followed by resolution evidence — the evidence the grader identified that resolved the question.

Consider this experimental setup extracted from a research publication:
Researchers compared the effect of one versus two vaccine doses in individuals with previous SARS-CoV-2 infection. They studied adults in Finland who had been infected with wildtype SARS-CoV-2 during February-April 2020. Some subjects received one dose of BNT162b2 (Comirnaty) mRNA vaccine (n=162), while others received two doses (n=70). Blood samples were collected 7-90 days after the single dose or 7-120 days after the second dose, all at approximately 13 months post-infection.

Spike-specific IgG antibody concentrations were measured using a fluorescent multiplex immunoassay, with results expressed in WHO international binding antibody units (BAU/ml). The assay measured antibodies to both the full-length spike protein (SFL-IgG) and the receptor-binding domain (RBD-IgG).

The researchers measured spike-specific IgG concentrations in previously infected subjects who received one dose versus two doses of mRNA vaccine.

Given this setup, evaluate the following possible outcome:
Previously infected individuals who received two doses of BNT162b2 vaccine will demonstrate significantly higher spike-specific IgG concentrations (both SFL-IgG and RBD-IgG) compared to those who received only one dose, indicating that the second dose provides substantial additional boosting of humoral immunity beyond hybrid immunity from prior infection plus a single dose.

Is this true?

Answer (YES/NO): NO